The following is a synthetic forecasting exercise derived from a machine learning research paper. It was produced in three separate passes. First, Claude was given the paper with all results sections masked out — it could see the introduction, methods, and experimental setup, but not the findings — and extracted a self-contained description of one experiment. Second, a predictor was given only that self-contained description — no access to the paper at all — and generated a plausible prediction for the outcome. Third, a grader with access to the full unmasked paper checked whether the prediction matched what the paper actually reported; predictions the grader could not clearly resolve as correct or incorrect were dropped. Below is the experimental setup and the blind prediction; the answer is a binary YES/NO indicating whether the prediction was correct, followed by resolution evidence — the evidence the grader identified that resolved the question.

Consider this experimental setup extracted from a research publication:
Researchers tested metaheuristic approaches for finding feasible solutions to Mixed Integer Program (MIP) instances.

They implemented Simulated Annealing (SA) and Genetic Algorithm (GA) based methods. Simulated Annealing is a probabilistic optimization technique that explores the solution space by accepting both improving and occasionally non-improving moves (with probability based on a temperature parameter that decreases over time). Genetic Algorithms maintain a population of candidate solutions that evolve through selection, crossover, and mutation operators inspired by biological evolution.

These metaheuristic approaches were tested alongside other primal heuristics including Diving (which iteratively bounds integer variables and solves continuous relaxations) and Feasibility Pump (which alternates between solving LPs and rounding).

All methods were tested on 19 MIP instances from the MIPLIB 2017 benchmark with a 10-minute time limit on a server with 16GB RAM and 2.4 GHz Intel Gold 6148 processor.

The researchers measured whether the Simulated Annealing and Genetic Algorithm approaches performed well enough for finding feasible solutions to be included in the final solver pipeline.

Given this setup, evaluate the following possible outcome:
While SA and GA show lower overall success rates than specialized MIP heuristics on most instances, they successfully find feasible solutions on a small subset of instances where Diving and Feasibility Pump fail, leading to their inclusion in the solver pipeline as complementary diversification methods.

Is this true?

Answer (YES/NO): NO